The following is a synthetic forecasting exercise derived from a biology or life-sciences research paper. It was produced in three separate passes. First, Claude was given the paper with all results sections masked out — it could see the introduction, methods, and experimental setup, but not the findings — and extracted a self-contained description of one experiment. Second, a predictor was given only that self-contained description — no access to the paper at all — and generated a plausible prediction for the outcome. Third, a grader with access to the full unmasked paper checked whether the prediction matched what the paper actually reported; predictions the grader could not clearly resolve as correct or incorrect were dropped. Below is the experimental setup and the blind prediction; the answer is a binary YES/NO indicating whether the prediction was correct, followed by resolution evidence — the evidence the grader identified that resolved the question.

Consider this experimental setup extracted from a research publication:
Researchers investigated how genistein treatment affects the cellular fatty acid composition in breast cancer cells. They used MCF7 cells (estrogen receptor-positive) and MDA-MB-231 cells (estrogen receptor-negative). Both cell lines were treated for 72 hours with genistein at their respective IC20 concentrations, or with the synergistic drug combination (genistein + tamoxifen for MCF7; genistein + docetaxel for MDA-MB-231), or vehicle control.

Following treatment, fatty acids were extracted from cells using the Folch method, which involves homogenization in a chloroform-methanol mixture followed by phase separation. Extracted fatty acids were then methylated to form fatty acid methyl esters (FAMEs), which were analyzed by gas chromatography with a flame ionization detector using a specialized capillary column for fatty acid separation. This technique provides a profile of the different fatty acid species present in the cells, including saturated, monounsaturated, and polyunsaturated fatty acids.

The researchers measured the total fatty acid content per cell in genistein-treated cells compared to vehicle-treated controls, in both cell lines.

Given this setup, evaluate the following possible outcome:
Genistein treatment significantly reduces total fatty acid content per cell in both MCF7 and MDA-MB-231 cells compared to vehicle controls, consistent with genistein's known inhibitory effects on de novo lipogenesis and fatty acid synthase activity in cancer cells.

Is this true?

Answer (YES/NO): NO